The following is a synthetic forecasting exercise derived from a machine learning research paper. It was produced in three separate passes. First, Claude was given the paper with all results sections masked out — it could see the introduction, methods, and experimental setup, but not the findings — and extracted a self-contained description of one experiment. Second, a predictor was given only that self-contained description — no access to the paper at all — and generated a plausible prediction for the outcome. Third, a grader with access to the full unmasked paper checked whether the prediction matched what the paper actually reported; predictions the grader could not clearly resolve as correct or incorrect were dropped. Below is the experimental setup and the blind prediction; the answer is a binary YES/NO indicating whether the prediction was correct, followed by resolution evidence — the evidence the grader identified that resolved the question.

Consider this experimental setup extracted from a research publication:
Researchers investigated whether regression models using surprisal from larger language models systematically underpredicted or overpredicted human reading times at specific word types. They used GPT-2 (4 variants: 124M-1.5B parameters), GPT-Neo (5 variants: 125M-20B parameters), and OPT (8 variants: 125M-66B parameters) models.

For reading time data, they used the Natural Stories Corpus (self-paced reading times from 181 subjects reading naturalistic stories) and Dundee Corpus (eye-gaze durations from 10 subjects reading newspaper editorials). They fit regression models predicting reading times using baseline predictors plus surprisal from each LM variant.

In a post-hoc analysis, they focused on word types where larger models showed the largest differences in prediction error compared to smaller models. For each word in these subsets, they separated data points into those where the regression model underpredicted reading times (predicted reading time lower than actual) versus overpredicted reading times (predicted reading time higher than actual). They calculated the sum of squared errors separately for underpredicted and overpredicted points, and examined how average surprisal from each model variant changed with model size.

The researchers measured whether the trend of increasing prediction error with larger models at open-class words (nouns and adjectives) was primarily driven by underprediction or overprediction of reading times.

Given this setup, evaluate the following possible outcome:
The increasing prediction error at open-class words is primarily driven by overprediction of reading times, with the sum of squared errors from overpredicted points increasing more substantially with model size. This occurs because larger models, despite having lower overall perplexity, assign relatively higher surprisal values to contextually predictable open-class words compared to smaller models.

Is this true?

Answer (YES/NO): NO